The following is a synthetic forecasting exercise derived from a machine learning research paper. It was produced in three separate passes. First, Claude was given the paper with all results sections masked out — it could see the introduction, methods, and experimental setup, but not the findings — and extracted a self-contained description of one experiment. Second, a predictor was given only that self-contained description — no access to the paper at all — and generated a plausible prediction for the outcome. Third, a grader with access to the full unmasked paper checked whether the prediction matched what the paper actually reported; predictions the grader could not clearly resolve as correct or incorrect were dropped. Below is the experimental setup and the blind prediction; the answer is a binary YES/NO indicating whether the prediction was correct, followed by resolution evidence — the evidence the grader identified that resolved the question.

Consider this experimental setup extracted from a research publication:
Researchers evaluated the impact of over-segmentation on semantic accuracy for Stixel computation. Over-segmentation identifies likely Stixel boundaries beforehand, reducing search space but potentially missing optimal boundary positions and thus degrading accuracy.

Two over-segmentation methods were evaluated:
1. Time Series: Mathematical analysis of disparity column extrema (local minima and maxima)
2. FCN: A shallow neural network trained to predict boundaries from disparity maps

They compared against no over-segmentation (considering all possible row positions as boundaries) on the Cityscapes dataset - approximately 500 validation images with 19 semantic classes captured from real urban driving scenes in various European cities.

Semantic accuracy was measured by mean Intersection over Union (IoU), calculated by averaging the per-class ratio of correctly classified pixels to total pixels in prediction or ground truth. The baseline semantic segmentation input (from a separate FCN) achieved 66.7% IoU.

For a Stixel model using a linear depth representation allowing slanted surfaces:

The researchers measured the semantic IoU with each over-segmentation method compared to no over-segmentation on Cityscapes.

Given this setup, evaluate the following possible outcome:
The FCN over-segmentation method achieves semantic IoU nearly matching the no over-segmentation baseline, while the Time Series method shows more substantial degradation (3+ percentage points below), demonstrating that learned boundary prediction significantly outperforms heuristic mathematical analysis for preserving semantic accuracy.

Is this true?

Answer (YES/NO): NO